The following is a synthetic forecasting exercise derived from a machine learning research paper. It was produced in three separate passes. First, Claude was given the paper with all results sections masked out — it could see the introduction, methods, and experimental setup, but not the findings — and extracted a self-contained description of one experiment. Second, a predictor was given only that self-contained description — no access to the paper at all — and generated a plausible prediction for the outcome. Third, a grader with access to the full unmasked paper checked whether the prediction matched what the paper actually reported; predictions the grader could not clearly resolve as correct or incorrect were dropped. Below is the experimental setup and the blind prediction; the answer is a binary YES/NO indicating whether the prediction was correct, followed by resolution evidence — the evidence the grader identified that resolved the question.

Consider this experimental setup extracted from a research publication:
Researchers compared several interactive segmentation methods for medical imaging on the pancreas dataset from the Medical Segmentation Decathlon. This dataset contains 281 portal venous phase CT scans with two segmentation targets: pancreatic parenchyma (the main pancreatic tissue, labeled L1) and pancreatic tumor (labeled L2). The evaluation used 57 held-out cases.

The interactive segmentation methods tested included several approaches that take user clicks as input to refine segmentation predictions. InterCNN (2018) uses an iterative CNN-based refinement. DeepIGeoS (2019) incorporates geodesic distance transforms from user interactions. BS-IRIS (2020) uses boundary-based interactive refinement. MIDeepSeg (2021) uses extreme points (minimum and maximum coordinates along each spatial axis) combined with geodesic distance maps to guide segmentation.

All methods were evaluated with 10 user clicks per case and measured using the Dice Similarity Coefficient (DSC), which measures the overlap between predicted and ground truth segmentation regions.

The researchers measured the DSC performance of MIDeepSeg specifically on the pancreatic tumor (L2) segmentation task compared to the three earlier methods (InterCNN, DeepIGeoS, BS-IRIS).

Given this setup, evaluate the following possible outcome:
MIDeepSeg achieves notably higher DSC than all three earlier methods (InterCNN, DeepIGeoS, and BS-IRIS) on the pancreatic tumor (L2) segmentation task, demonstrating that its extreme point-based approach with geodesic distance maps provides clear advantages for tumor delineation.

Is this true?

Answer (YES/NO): NO